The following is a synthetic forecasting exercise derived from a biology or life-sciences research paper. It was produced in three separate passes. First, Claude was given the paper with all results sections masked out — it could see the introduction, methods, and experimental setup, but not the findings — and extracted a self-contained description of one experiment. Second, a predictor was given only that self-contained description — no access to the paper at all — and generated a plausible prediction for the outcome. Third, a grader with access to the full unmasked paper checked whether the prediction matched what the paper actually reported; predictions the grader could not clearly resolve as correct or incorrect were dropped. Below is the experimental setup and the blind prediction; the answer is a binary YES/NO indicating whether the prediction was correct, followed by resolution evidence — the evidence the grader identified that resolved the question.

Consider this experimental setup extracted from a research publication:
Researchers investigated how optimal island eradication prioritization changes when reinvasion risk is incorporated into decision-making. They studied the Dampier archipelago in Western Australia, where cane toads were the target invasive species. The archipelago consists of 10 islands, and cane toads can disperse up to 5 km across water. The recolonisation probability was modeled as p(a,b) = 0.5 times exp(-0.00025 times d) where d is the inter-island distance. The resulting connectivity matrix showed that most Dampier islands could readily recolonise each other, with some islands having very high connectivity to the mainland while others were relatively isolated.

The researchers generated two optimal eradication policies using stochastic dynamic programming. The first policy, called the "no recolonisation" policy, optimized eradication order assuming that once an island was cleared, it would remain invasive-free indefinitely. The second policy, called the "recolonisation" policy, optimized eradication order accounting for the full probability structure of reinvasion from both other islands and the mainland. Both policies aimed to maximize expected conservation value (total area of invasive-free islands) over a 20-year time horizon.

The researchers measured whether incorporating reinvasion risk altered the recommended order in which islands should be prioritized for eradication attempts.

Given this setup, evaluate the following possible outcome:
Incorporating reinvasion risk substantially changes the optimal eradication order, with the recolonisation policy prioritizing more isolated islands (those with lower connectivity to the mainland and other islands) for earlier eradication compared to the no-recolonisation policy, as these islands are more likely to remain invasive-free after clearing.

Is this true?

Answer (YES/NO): YES